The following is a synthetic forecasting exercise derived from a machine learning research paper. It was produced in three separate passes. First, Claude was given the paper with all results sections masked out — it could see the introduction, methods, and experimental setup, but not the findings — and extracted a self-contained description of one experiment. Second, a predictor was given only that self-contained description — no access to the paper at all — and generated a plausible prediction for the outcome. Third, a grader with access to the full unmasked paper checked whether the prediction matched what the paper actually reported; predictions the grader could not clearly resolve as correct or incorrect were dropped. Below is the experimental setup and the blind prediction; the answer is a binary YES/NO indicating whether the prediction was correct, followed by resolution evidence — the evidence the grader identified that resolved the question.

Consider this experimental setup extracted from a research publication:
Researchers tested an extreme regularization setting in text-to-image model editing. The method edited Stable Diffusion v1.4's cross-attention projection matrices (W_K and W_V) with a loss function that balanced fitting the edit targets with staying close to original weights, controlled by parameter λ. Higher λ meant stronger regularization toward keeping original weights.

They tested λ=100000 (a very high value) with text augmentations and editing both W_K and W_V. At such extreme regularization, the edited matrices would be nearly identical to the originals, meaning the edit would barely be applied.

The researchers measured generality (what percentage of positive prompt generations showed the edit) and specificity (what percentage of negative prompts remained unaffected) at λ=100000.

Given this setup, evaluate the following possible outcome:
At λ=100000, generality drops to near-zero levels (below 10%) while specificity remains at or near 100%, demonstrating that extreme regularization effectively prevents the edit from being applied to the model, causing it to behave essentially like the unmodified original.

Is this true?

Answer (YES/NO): NO